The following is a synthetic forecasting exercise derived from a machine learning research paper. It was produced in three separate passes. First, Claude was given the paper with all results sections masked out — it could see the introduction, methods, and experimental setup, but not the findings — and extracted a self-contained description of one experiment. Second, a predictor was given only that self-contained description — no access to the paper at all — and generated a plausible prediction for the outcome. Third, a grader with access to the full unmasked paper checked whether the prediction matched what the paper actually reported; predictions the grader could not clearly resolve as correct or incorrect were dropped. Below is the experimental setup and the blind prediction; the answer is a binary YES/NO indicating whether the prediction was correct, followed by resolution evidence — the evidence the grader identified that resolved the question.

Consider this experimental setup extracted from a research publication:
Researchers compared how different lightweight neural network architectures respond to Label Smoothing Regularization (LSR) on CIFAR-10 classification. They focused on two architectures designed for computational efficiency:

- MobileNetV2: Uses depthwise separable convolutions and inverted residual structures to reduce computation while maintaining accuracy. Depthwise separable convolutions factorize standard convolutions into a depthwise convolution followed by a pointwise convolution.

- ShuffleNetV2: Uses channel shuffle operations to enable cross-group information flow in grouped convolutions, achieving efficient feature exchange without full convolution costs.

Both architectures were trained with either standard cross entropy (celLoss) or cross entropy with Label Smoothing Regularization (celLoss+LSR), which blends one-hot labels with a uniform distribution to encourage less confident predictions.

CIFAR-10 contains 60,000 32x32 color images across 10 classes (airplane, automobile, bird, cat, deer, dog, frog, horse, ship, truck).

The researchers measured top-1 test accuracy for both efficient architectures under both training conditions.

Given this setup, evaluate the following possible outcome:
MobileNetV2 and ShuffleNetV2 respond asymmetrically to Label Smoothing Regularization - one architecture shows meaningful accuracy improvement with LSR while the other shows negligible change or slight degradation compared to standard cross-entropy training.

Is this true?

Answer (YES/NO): NO